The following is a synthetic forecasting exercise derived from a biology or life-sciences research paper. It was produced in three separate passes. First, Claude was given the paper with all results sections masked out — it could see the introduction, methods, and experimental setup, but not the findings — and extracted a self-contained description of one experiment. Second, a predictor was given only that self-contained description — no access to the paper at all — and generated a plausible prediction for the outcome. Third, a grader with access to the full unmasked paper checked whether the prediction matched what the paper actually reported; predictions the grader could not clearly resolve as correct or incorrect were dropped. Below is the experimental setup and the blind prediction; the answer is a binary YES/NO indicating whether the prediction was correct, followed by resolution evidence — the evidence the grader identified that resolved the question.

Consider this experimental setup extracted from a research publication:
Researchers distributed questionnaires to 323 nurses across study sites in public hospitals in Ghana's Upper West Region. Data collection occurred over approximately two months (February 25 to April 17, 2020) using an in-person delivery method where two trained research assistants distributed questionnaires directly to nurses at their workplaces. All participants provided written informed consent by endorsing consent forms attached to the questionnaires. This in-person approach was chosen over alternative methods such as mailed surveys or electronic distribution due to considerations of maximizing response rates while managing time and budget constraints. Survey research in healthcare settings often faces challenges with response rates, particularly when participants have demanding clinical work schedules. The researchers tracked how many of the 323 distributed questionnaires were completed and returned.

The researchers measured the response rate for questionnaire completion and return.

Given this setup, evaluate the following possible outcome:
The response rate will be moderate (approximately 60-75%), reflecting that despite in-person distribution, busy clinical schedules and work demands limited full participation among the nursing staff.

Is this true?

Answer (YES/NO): NO